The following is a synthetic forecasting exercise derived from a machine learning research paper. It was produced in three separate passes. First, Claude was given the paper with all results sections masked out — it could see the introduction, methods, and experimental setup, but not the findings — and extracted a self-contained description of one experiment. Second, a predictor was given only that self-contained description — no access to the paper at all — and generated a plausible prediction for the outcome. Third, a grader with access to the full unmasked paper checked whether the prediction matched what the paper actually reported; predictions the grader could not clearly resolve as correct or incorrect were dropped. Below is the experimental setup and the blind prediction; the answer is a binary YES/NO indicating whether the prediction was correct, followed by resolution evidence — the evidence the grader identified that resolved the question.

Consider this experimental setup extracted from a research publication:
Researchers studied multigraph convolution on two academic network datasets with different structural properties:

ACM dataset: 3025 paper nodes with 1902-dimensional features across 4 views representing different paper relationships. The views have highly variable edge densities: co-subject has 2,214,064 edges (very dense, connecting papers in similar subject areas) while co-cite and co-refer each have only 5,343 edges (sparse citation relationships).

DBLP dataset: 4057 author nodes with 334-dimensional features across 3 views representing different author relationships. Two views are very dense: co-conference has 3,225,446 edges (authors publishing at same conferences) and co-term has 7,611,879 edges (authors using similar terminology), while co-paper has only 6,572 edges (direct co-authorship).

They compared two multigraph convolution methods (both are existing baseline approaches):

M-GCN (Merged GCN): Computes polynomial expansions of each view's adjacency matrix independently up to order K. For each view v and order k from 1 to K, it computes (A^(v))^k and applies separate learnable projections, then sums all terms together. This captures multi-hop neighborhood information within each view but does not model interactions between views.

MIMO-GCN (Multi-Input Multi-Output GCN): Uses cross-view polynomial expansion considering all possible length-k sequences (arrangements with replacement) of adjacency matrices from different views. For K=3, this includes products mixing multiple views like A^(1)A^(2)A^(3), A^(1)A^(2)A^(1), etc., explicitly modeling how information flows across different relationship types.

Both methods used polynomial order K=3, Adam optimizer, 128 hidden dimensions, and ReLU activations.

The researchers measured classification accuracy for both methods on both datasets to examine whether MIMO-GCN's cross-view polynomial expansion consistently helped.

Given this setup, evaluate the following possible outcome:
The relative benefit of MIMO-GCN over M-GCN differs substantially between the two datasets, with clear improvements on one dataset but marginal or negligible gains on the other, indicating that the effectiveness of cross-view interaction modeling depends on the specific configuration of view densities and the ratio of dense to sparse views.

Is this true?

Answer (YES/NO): NO